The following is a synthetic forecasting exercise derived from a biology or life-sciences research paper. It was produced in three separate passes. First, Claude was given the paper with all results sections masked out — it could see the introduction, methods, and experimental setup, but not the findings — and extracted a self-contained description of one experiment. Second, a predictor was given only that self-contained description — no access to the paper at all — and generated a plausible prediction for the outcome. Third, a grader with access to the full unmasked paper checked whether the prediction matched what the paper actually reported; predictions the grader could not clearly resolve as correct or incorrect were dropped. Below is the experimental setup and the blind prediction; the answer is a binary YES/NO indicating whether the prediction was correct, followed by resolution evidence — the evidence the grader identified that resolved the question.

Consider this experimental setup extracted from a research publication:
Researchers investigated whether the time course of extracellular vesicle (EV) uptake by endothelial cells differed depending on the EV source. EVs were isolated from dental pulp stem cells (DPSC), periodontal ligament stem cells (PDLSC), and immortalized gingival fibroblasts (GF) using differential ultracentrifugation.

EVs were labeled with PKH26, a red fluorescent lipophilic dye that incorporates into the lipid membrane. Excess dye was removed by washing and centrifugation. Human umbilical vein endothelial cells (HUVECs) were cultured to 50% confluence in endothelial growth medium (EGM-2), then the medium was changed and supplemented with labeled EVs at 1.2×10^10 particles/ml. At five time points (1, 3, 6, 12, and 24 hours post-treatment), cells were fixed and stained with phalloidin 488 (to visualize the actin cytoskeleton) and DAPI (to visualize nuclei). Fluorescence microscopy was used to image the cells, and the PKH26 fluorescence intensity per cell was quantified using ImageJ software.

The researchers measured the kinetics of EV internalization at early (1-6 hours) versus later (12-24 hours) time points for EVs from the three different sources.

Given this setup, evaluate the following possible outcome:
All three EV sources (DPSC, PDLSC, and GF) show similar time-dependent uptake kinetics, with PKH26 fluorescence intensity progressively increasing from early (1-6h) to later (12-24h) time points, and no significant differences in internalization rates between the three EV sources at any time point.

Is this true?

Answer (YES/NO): NO